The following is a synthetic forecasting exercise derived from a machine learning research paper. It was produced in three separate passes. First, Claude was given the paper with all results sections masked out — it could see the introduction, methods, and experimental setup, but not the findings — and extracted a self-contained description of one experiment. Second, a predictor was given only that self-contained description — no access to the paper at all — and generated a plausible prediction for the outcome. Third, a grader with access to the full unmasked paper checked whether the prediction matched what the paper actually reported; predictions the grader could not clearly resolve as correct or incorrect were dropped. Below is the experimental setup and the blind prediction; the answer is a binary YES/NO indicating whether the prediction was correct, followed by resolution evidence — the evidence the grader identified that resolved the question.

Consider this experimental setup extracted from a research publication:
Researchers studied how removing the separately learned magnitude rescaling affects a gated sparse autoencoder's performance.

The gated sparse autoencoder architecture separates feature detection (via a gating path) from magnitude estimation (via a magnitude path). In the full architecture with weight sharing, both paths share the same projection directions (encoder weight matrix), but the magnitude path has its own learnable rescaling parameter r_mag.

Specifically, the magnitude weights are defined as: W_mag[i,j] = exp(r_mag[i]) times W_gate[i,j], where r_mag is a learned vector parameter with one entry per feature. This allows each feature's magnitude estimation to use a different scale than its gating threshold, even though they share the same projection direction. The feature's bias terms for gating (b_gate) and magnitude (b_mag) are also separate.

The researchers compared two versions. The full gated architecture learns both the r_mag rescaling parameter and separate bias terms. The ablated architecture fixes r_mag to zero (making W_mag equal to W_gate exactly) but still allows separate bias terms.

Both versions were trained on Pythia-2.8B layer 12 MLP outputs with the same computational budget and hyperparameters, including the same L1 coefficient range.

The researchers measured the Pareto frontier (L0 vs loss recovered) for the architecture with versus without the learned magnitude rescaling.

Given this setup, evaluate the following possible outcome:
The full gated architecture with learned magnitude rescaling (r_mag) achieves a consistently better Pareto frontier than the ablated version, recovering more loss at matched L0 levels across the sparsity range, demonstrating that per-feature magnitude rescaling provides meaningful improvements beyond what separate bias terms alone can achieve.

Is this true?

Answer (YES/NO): NO